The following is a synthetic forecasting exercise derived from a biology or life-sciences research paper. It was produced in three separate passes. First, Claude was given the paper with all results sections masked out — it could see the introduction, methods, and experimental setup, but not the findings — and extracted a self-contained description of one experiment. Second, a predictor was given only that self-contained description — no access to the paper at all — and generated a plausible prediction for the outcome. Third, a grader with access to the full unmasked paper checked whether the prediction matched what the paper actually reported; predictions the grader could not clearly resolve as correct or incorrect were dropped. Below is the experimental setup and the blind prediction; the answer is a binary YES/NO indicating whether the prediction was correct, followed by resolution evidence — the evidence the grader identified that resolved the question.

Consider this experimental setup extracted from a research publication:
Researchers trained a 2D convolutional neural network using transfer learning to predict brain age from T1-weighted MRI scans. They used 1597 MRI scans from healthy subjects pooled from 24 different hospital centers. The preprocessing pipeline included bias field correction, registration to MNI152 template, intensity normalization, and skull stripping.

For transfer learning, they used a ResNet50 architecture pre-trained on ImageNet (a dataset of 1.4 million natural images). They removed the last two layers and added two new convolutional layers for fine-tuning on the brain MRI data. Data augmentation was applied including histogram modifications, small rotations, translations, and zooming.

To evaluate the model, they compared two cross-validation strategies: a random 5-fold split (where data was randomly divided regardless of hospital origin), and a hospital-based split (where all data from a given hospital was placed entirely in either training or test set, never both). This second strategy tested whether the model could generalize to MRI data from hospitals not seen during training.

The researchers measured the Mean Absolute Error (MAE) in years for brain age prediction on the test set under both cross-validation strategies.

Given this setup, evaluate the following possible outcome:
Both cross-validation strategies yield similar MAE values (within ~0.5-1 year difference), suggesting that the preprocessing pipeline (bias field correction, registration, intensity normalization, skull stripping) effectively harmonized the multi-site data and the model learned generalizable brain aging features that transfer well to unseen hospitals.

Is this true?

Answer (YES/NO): NO